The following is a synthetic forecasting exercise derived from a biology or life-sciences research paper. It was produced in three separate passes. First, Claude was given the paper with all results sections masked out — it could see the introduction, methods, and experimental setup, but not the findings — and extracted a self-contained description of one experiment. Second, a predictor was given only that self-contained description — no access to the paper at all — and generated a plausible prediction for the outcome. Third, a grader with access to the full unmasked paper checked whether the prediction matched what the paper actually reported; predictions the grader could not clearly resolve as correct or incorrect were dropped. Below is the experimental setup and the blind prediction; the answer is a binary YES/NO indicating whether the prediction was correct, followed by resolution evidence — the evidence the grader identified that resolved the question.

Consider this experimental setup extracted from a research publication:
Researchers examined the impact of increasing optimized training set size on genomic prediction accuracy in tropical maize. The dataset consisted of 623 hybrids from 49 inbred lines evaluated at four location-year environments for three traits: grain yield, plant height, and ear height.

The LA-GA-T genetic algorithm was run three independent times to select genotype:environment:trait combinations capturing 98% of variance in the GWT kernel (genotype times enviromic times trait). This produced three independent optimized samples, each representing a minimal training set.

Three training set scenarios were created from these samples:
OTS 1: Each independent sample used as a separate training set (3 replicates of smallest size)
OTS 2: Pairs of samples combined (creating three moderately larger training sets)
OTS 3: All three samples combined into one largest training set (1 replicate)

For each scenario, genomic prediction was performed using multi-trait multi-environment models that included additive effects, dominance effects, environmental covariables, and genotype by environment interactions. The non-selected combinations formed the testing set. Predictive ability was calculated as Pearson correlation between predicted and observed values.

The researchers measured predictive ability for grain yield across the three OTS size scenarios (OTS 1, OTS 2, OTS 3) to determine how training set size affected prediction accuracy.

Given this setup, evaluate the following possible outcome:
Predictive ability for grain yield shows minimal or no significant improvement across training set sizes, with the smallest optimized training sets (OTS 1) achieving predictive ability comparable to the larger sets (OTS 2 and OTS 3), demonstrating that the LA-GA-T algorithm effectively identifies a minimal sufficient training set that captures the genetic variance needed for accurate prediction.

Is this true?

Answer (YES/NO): NO